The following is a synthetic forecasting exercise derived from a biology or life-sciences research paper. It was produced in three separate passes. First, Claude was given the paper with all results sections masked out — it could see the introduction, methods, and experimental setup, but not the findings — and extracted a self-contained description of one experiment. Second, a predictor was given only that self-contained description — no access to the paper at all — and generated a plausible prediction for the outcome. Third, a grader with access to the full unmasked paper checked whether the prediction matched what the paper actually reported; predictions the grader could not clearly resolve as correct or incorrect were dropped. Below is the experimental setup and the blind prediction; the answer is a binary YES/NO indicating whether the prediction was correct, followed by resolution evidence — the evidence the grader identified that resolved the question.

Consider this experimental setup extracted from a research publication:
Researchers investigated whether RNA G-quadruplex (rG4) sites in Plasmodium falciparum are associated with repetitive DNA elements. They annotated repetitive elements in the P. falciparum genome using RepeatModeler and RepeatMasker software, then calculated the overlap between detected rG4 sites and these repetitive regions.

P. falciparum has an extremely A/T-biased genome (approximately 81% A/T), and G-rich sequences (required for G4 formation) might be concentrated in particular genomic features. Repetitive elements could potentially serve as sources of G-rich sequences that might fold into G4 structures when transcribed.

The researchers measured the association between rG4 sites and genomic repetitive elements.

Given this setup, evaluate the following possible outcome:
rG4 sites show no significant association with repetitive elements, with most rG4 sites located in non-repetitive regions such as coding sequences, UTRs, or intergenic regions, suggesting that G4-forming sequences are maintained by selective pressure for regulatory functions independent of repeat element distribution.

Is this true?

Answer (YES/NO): NO